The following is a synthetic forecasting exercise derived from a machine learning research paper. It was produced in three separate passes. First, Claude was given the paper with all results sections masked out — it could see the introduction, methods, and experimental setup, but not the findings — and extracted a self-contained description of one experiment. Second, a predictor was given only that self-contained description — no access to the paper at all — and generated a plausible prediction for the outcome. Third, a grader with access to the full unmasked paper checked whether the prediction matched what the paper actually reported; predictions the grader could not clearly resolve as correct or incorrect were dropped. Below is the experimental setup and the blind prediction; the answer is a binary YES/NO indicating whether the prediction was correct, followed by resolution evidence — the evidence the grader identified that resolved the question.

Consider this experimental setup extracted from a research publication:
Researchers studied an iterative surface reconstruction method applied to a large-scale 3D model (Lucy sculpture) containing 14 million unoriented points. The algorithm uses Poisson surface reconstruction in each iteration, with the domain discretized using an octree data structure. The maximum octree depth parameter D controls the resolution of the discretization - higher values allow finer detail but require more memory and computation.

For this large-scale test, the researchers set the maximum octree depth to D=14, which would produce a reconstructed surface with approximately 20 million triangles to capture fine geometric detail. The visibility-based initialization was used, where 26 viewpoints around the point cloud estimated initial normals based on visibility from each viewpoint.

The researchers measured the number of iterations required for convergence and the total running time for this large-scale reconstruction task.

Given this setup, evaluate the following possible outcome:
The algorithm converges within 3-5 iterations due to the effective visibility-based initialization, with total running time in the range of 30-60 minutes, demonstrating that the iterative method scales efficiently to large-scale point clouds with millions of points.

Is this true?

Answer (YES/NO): NO